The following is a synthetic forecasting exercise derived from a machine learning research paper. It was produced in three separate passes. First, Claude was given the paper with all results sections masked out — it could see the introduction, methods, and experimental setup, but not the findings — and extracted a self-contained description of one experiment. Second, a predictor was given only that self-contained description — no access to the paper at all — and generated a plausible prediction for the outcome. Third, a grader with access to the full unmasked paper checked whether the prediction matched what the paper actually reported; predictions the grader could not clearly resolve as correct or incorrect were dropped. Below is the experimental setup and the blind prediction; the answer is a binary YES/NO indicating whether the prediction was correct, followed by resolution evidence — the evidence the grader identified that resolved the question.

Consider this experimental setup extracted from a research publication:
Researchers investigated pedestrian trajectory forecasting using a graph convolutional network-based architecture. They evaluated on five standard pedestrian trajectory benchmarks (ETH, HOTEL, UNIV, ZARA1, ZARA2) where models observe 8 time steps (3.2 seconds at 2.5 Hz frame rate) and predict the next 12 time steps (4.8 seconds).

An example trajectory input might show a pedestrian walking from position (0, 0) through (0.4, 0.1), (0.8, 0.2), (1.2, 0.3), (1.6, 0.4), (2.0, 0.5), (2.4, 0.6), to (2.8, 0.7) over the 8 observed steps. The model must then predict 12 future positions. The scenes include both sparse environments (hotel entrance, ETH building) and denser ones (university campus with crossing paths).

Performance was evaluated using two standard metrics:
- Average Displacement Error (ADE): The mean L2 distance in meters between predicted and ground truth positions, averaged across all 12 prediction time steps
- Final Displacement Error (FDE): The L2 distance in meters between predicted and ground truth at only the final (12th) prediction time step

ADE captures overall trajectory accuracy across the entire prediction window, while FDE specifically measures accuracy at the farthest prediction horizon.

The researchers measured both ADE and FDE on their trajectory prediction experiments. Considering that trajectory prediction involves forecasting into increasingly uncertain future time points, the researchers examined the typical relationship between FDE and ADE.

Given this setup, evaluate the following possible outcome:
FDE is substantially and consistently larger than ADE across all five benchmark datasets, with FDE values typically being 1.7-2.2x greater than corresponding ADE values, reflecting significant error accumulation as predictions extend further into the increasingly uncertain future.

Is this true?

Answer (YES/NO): YES